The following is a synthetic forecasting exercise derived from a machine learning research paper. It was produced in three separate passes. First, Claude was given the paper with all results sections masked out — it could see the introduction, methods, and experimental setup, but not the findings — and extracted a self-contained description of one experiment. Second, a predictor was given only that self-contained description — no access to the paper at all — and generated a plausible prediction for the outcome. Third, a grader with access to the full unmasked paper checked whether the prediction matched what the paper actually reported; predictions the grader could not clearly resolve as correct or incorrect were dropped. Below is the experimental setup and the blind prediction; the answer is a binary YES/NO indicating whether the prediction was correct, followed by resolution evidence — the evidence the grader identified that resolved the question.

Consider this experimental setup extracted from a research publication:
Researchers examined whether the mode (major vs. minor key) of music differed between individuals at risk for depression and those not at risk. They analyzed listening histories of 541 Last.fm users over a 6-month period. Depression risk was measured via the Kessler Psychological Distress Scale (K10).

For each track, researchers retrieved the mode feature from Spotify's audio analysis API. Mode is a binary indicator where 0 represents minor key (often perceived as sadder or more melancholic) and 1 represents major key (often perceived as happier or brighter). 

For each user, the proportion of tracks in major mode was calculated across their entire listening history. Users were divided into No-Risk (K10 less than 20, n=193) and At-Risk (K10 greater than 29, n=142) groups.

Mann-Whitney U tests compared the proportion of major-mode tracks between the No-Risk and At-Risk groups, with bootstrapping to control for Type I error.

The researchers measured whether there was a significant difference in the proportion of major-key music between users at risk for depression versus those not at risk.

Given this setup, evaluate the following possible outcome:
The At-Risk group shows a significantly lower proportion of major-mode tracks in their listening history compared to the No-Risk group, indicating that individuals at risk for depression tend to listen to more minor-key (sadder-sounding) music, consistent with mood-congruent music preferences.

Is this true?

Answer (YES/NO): NO